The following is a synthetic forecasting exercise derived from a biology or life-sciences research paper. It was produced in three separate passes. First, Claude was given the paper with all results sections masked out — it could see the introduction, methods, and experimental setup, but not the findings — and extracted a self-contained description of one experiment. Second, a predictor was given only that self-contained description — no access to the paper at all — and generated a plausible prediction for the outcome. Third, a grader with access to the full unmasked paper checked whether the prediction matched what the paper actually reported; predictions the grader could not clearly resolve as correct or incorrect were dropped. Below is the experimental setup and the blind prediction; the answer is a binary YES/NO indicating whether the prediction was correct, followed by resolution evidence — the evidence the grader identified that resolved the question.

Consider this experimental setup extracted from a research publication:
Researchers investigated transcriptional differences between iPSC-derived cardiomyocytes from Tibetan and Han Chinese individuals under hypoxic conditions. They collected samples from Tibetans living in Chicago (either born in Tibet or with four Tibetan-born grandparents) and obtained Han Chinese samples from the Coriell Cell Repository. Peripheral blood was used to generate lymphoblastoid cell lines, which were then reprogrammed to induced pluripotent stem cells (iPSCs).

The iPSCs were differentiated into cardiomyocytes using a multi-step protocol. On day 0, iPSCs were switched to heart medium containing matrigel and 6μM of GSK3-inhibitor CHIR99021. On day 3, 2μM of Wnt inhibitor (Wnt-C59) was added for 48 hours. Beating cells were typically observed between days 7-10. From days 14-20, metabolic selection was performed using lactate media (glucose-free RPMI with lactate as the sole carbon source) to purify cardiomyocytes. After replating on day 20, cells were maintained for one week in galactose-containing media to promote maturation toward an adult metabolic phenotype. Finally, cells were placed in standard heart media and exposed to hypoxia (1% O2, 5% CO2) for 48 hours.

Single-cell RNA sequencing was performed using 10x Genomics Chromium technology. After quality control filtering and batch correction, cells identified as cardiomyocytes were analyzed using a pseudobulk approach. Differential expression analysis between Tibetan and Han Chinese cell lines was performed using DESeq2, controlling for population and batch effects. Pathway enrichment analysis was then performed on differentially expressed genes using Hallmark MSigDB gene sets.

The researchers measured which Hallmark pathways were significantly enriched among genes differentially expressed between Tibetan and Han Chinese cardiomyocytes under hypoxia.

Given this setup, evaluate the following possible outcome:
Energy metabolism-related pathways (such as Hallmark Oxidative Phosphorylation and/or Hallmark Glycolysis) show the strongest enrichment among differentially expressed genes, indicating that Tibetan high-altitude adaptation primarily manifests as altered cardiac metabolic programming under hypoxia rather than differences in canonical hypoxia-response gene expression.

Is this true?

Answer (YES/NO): NO